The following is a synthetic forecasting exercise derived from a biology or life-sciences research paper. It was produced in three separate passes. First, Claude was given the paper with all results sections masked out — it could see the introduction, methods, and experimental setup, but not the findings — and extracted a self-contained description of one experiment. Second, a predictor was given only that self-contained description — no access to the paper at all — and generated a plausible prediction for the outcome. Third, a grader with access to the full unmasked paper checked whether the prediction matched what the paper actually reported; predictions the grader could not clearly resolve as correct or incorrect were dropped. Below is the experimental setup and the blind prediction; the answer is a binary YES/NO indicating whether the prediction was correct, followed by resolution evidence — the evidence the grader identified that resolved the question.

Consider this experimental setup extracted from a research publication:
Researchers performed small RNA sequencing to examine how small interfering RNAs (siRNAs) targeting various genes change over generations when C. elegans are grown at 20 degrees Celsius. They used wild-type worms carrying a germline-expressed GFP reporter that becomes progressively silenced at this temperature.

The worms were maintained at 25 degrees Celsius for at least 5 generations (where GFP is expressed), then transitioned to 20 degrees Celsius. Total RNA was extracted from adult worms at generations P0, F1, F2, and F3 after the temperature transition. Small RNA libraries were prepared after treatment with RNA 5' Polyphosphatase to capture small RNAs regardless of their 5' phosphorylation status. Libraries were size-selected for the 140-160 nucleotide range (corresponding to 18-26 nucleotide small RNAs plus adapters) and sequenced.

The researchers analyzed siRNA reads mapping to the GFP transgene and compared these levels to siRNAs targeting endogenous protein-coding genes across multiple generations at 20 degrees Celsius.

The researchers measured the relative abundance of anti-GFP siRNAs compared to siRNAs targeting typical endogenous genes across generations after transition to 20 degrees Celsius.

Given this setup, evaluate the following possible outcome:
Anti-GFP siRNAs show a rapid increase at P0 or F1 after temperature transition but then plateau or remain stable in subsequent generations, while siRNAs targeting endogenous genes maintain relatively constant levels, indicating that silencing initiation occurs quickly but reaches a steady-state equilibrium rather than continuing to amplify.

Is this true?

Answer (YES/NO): NO